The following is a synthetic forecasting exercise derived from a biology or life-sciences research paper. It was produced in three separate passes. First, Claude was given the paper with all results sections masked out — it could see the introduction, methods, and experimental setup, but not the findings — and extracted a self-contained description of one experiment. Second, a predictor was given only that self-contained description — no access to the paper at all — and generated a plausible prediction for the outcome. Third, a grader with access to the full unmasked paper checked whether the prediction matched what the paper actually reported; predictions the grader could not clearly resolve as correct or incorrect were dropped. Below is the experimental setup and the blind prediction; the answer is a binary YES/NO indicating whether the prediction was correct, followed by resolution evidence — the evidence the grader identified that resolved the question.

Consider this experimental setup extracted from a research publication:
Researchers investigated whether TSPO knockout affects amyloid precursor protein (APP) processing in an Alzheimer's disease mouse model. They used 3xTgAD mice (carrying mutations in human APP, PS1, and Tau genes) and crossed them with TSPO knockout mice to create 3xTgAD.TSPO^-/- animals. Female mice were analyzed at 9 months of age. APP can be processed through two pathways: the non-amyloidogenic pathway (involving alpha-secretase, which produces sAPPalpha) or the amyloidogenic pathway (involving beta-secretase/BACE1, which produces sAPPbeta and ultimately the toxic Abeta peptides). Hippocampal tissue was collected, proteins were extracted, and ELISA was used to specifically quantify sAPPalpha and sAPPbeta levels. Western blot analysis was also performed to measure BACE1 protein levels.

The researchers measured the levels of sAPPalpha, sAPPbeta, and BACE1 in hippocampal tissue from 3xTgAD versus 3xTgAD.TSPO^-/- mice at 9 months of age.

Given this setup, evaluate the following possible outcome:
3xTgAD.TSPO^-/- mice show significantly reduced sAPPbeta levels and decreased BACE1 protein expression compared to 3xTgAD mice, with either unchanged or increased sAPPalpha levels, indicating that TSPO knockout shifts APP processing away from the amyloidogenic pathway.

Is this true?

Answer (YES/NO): NO